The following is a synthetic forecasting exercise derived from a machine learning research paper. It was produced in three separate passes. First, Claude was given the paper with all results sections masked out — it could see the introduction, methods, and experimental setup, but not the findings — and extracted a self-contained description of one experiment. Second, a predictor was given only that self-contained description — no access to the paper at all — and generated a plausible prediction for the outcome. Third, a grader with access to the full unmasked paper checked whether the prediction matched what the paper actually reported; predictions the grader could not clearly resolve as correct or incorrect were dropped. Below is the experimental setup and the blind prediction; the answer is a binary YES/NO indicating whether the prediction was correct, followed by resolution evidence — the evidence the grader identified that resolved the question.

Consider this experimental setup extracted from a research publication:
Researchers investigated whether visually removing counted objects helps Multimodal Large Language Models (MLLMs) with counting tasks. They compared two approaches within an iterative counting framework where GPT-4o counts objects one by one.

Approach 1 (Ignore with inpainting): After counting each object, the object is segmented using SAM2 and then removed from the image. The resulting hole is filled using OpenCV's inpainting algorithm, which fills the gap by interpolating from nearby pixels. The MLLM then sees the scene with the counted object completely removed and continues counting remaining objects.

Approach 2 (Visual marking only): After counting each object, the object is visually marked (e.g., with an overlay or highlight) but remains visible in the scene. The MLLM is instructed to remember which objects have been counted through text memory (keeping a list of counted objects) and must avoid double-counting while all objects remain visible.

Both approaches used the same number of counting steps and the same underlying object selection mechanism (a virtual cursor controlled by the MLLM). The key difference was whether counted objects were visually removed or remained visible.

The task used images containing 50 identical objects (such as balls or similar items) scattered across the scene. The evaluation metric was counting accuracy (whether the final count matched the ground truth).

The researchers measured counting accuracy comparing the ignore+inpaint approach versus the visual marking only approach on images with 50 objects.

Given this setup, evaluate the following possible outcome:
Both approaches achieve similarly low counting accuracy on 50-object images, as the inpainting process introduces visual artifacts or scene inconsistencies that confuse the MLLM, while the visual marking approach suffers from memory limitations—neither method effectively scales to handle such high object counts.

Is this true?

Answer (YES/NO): NO